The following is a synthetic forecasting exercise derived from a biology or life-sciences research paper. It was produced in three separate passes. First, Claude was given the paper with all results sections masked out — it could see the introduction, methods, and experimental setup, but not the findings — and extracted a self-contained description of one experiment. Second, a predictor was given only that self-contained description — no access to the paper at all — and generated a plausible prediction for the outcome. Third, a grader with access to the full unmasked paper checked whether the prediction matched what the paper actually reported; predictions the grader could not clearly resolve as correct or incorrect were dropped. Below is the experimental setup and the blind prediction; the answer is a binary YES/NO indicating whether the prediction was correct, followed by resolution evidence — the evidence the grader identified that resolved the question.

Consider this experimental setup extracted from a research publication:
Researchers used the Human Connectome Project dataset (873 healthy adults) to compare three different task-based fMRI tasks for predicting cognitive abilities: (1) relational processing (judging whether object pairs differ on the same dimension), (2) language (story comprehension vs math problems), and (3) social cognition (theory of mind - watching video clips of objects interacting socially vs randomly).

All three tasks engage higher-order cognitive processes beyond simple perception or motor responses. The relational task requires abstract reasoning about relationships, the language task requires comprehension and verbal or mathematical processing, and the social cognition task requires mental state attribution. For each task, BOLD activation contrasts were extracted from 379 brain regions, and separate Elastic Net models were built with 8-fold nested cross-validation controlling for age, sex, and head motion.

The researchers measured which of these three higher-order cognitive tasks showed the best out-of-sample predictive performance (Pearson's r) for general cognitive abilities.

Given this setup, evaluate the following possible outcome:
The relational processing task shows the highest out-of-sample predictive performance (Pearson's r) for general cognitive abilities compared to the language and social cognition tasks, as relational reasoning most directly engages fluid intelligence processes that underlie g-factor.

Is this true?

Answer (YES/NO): NO